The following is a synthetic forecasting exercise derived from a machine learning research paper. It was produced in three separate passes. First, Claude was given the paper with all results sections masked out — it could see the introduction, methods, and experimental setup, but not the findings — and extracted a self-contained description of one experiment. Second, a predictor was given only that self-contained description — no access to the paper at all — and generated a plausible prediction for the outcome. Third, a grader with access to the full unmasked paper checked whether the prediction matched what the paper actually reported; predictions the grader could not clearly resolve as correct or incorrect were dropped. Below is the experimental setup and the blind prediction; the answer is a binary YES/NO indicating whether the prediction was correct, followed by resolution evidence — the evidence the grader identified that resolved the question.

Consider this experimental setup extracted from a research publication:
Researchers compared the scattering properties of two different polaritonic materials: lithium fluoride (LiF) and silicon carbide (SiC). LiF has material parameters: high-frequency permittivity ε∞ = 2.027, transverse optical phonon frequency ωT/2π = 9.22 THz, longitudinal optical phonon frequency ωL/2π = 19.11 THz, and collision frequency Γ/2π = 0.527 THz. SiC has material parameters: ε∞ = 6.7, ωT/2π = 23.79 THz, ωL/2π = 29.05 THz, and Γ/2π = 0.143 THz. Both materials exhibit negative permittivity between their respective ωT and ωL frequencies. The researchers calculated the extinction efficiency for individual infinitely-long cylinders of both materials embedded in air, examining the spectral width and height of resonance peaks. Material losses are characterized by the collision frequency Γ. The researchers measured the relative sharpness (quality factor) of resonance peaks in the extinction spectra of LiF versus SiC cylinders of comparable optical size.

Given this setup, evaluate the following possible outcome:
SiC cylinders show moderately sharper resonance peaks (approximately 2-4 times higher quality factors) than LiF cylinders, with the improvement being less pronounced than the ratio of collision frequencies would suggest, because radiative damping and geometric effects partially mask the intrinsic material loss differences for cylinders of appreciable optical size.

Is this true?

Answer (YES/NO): NO